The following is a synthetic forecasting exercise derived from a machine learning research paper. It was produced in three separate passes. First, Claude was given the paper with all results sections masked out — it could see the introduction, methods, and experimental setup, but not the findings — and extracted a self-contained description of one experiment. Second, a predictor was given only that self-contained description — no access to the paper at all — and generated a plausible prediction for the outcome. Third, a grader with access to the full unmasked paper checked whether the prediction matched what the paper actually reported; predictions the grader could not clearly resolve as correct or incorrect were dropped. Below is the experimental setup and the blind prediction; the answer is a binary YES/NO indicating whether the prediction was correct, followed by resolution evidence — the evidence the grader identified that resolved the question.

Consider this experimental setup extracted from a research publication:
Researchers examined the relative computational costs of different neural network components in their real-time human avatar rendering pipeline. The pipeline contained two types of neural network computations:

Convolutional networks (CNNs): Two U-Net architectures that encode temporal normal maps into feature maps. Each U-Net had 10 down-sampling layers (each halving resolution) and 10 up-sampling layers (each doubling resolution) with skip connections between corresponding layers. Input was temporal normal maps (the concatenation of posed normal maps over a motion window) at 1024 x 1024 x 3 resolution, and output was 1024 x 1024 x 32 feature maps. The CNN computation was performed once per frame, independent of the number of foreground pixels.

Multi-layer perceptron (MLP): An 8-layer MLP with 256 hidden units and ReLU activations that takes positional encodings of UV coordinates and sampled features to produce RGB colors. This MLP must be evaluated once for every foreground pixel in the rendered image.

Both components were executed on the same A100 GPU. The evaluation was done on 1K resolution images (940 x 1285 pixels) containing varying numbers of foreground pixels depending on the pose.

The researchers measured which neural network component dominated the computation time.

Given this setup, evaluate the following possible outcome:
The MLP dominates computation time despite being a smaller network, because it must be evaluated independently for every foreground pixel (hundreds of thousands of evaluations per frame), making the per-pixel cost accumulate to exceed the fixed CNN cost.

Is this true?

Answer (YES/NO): NO